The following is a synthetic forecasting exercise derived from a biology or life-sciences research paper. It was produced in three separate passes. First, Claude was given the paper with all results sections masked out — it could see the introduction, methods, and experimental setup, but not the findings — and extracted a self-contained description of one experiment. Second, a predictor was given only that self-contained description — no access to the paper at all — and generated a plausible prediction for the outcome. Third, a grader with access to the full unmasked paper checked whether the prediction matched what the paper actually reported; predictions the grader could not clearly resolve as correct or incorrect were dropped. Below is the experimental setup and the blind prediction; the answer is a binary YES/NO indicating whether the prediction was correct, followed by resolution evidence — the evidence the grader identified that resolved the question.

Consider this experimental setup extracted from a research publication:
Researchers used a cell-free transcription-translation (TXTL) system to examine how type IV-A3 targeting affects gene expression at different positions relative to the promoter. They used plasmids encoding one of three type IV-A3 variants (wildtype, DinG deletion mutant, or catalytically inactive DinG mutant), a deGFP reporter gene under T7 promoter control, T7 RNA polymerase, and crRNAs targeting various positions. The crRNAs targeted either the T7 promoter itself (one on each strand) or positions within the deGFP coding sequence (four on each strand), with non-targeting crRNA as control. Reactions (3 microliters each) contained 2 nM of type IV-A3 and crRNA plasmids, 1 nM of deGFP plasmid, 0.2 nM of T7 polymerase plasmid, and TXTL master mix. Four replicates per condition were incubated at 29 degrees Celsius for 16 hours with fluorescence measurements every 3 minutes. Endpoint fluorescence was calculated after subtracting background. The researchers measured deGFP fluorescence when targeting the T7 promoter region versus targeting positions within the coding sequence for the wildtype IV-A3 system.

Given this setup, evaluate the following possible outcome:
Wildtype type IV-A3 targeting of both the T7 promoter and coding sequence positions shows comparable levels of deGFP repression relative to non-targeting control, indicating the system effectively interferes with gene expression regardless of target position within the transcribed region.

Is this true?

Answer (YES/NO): YES